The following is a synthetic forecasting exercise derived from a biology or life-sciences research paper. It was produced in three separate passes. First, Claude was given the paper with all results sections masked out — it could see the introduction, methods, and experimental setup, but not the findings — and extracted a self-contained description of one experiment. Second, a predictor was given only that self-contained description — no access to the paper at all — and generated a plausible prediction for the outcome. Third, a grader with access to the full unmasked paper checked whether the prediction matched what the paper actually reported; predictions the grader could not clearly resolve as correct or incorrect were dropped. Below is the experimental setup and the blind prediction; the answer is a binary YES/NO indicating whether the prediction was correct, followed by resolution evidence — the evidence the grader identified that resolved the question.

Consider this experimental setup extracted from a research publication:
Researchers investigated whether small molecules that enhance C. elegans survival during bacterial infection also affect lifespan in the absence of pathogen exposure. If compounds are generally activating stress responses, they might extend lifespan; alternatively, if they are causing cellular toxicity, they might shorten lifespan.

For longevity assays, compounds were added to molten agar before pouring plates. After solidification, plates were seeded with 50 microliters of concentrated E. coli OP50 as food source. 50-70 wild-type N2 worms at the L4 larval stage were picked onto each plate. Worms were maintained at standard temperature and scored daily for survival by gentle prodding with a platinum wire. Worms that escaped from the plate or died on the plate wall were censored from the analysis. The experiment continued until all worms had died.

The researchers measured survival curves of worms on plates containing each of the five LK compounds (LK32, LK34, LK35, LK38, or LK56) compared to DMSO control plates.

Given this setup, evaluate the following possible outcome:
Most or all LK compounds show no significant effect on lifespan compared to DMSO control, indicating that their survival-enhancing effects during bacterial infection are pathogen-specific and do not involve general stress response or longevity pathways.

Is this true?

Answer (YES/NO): YES